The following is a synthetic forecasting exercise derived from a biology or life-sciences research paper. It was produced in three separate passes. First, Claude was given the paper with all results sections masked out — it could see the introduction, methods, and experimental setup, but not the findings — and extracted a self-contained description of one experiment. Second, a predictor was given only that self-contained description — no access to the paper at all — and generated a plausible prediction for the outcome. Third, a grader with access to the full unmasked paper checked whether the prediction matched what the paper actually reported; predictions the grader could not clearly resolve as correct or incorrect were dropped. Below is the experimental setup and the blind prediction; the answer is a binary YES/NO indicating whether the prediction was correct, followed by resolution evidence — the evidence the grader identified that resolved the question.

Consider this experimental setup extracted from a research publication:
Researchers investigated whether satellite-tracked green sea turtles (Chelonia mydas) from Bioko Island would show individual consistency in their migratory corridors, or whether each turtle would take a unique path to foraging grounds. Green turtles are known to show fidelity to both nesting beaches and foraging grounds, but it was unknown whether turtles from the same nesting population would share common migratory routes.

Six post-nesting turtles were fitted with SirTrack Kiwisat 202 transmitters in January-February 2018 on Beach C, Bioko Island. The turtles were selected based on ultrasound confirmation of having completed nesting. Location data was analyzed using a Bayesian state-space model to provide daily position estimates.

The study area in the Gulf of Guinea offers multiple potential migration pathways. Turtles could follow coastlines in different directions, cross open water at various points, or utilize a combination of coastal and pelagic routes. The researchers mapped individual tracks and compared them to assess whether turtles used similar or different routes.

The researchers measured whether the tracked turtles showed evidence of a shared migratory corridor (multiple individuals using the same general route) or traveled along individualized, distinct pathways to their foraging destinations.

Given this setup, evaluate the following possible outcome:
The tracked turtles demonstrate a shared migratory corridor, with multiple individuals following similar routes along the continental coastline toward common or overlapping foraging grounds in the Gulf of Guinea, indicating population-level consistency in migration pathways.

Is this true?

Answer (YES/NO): NO